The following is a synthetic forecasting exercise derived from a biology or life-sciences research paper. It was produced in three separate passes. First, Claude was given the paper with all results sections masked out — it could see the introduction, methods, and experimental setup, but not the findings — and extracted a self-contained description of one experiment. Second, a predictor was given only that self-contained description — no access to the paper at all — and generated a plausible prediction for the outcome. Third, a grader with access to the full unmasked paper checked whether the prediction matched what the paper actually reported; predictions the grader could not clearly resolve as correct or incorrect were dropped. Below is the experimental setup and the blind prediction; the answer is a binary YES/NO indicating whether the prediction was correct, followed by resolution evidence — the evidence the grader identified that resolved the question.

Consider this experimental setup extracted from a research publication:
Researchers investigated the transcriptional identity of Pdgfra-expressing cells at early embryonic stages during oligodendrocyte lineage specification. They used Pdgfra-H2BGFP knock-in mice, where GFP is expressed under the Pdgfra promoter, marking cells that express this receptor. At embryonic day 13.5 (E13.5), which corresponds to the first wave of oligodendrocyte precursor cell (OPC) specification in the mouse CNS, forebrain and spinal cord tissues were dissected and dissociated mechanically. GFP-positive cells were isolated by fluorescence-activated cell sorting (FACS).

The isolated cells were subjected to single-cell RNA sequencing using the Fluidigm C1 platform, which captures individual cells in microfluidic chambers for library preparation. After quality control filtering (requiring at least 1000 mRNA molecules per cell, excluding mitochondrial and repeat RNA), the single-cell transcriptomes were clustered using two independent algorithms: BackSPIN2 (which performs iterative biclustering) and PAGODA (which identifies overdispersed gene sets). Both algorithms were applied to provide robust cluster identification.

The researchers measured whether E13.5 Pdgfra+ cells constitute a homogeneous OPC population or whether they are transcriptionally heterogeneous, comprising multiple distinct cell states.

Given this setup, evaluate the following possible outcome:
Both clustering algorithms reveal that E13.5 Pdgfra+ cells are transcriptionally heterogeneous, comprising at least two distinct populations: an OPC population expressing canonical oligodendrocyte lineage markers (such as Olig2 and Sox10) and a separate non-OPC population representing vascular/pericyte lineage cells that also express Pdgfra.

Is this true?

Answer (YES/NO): NO